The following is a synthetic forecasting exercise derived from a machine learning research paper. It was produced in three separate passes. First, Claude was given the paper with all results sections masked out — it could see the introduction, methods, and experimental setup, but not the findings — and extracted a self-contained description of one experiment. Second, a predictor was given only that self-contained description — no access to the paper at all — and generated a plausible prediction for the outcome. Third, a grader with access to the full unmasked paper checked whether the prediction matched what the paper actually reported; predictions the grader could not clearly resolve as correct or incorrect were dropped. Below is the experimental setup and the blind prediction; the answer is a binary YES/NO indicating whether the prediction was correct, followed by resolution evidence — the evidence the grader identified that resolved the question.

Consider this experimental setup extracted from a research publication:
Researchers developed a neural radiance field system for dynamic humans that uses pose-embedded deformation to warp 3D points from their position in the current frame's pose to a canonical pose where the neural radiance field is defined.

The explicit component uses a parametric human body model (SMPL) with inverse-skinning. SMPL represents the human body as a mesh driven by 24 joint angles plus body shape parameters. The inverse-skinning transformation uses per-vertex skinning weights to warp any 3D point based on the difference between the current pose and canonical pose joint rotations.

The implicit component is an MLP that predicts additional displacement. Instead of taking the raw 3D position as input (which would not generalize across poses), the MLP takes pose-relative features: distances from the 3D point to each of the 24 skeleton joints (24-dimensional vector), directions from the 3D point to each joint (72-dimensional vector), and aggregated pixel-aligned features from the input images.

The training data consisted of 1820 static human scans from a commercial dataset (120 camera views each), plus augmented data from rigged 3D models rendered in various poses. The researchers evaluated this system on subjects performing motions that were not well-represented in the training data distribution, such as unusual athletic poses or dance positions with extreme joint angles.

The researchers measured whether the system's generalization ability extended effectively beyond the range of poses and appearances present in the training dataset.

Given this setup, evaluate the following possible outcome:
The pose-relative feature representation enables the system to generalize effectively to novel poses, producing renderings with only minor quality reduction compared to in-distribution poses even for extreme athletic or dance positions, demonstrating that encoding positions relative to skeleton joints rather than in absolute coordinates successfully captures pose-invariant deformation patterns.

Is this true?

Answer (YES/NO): YES